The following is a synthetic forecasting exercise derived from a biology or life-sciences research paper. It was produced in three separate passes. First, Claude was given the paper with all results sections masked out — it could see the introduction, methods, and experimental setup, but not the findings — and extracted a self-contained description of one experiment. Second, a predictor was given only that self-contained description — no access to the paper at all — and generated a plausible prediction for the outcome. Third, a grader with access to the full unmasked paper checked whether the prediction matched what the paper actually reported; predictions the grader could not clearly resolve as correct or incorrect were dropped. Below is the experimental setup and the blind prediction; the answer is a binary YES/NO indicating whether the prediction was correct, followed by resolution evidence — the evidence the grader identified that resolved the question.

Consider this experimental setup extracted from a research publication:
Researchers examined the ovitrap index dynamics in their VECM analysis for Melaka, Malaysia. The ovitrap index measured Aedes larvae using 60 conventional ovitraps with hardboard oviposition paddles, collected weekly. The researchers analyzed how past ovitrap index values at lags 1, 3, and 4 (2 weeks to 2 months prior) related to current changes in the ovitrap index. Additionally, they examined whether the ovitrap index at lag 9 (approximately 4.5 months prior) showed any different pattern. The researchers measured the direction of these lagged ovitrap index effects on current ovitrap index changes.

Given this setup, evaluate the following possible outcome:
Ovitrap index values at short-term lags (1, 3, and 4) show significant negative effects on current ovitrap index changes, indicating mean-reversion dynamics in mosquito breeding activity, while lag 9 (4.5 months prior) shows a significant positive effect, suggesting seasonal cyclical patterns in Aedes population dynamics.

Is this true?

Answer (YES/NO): YES